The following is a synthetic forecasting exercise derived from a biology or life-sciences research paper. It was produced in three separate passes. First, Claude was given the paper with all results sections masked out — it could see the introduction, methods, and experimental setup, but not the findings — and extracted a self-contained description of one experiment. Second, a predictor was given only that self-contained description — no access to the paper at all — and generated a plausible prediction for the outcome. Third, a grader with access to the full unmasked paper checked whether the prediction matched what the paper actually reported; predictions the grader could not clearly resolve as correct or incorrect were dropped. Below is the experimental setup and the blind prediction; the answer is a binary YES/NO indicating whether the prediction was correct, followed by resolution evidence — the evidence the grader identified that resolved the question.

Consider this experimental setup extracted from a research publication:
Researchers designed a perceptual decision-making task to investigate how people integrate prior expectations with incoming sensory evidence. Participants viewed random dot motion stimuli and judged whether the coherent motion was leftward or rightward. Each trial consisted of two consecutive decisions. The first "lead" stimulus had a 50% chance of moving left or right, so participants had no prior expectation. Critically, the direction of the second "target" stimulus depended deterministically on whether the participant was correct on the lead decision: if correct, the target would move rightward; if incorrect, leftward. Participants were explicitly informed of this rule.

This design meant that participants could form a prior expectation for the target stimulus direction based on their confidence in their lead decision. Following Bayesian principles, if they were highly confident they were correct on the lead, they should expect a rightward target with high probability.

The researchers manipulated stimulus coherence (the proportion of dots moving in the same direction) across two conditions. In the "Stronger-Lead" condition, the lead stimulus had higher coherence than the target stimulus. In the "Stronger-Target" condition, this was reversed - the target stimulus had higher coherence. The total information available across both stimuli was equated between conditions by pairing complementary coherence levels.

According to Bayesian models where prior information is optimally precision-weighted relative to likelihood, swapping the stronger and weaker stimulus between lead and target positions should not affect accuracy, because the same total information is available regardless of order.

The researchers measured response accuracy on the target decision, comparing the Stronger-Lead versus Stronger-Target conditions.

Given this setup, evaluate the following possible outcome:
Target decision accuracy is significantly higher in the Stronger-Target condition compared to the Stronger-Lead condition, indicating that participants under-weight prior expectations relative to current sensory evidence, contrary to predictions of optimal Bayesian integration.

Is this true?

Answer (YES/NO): YES